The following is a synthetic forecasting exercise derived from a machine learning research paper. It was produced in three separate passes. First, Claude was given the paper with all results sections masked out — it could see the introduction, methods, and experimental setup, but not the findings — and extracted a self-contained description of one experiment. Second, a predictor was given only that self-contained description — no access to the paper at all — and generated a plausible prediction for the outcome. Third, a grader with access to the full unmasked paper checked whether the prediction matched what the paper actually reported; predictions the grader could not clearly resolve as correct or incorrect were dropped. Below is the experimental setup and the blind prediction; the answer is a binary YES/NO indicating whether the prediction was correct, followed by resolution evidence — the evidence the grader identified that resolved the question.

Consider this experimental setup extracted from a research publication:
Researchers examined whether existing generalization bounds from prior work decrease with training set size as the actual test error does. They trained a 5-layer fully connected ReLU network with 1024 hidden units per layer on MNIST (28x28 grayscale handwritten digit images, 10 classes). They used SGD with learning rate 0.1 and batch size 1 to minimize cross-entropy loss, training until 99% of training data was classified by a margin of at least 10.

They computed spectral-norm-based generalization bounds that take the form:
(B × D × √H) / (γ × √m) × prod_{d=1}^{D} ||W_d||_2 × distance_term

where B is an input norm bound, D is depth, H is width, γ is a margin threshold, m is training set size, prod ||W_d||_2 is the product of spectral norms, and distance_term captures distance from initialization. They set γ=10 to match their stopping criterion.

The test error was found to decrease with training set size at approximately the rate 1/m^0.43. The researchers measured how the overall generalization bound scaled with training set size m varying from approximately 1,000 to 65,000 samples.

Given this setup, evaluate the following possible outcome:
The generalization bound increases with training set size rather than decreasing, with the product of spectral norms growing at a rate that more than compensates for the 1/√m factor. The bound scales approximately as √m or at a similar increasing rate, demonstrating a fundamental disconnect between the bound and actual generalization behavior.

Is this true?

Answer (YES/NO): YES